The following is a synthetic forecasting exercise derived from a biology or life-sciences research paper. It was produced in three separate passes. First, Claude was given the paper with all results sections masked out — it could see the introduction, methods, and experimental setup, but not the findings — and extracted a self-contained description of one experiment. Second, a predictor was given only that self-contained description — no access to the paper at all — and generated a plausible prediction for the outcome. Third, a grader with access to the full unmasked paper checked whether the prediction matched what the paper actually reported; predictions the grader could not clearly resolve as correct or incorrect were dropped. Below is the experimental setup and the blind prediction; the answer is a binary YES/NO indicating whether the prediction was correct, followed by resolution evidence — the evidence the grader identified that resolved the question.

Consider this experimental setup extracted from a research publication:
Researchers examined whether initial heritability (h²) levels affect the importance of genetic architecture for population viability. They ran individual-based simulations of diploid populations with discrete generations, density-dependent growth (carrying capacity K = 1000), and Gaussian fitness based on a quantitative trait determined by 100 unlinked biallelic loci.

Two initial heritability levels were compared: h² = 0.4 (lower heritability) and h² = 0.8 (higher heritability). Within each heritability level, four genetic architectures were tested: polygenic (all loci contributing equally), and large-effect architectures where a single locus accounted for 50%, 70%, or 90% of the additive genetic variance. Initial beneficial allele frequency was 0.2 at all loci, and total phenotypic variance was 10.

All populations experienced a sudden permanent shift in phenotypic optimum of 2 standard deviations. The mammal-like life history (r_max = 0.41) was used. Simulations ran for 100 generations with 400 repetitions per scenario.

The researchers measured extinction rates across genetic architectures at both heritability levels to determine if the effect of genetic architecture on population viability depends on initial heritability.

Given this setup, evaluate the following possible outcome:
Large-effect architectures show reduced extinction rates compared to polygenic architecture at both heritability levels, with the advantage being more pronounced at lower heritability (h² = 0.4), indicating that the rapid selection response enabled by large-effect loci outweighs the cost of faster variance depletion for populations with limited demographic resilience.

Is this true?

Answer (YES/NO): NO